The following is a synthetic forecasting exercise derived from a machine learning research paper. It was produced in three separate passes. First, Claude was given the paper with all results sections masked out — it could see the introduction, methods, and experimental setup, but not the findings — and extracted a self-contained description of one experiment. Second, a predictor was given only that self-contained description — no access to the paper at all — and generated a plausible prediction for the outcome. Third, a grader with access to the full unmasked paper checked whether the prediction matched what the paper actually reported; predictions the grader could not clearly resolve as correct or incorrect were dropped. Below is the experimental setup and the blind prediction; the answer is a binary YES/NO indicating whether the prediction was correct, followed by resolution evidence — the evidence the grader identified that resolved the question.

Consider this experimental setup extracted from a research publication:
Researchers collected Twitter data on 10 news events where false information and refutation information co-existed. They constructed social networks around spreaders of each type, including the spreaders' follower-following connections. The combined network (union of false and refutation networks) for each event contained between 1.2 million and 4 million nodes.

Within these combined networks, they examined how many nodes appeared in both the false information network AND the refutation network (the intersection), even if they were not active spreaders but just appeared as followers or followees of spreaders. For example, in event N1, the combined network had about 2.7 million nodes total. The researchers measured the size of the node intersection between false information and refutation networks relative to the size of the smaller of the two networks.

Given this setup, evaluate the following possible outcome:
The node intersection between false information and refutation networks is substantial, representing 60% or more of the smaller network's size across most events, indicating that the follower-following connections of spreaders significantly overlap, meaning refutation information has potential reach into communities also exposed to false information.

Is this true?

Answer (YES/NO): NO